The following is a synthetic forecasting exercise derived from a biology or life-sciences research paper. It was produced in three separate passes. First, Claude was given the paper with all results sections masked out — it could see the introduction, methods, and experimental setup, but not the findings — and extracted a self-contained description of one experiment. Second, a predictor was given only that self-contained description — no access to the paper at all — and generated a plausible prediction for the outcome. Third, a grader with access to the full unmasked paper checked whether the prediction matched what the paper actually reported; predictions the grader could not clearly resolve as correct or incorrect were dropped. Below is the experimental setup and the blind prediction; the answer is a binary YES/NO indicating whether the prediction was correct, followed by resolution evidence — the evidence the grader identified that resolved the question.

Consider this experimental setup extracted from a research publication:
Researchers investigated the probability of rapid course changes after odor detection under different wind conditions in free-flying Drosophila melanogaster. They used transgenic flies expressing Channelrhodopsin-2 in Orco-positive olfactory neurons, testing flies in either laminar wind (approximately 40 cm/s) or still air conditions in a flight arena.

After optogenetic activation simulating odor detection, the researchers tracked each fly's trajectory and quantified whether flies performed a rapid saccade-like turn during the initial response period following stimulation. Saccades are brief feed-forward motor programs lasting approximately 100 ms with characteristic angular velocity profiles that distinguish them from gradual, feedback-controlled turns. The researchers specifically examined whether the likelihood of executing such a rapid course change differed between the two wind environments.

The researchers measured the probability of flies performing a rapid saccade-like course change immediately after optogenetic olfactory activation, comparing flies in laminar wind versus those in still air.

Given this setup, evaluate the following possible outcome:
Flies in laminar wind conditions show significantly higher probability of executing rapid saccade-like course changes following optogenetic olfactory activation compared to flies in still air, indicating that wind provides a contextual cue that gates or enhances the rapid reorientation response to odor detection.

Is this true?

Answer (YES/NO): YES